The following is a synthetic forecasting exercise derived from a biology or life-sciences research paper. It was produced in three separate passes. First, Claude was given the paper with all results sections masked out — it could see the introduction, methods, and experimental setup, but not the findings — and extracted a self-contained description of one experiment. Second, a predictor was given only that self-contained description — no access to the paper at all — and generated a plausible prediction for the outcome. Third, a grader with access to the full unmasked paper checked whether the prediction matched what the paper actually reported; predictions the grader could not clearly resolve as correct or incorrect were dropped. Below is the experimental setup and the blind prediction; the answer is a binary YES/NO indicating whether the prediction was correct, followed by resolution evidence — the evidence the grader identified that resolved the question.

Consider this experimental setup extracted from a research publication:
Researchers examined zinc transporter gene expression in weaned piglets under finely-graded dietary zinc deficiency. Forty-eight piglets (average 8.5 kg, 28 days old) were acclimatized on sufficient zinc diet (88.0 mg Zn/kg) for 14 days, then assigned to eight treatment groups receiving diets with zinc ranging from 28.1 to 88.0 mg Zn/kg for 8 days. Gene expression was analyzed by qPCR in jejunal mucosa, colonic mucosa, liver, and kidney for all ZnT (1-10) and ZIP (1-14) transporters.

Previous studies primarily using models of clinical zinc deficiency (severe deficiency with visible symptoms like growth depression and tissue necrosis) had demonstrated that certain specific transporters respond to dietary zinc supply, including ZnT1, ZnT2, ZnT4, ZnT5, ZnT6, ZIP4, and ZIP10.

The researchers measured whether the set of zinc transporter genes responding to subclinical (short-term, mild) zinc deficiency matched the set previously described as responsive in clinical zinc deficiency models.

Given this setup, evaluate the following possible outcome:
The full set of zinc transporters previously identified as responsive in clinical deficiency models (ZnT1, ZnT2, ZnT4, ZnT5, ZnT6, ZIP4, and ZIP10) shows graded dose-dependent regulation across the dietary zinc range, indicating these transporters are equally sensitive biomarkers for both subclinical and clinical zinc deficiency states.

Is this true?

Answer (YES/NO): NO